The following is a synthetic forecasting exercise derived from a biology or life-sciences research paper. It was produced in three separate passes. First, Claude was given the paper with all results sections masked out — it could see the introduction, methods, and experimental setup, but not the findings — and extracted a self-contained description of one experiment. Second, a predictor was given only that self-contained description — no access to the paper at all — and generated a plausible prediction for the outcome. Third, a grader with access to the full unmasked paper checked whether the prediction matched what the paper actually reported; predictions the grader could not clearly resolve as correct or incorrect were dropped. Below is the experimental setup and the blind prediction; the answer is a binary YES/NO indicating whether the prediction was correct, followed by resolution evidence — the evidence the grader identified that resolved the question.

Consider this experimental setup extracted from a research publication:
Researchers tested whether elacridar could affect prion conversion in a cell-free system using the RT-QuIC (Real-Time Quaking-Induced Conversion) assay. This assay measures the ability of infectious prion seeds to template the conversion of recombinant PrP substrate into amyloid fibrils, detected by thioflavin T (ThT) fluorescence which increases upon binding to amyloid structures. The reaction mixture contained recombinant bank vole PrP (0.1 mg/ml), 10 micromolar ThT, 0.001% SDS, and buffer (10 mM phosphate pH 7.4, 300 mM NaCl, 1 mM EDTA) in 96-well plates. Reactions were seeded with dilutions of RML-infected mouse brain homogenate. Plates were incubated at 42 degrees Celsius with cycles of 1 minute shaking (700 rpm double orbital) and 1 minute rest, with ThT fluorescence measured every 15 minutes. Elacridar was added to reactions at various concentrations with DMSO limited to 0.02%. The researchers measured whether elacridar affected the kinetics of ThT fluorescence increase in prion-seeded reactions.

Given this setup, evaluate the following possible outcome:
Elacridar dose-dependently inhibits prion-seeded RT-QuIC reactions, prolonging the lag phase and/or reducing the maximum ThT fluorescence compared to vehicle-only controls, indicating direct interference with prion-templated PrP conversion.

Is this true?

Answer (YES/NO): NO